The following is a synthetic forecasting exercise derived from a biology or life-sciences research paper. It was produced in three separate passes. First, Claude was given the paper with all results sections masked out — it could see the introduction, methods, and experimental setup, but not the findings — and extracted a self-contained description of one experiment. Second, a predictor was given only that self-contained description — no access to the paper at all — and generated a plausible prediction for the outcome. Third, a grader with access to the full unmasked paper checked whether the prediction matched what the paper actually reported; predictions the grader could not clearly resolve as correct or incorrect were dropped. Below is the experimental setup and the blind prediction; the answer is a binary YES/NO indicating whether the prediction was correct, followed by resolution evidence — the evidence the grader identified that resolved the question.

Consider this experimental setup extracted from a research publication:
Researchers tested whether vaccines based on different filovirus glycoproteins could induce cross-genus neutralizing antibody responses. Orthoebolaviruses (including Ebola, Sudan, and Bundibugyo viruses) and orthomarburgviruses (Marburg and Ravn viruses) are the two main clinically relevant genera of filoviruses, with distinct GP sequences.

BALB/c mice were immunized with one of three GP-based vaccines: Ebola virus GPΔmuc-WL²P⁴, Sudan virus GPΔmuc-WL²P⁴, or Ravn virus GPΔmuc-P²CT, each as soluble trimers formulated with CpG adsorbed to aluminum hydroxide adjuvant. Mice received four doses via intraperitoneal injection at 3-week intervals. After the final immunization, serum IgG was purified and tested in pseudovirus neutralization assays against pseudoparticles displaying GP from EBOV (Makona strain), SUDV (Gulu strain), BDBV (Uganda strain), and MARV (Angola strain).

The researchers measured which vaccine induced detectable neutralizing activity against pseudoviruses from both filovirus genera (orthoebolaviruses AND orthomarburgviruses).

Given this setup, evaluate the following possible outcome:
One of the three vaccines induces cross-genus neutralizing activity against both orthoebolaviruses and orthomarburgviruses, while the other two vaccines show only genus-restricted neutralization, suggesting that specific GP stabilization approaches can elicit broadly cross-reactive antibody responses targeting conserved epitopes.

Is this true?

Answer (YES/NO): YES